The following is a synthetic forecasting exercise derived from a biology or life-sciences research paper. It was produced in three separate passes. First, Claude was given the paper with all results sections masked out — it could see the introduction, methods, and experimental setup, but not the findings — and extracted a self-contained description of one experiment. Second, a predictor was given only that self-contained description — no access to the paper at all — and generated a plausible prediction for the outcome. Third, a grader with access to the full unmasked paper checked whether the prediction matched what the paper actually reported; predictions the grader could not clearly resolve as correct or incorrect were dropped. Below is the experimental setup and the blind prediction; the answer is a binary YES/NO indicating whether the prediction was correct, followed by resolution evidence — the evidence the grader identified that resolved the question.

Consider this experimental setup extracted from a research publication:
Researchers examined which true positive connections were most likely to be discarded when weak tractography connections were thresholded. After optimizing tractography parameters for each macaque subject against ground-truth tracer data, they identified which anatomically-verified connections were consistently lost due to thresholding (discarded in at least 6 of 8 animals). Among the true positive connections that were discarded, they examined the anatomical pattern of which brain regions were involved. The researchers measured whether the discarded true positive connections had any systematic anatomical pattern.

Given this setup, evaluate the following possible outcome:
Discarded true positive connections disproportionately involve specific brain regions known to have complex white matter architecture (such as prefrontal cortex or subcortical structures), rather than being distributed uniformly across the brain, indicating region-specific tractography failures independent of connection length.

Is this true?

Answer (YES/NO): NO